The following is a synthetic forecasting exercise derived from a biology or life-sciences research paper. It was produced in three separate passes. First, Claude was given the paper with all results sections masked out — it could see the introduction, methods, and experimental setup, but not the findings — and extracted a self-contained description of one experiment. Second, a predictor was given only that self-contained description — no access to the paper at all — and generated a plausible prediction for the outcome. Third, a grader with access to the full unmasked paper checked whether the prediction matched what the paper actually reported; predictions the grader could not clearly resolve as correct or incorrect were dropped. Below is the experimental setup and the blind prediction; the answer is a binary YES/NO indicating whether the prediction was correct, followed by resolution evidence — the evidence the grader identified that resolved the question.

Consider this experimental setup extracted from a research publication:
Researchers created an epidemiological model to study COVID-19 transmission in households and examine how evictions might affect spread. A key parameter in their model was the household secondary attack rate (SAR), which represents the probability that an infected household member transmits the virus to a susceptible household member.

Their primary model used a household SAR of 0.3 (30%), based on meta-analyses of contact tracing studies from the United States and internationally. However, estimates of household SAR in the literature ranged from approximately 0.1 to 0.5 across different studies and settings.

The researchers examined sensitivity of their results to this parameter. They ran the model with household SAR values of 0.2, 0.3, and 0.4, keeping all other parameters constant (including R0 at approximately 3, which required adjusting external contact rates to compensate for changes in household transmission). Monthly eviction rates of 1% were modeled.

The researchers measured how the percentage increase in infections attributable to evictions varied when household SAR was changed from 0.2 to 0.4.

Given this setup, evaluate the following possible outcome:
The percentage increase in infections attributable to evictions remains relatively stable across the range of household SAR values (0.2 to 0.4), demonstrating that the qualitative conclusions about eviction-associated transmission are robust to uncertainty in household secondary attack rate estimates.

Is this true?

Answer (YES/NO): YES